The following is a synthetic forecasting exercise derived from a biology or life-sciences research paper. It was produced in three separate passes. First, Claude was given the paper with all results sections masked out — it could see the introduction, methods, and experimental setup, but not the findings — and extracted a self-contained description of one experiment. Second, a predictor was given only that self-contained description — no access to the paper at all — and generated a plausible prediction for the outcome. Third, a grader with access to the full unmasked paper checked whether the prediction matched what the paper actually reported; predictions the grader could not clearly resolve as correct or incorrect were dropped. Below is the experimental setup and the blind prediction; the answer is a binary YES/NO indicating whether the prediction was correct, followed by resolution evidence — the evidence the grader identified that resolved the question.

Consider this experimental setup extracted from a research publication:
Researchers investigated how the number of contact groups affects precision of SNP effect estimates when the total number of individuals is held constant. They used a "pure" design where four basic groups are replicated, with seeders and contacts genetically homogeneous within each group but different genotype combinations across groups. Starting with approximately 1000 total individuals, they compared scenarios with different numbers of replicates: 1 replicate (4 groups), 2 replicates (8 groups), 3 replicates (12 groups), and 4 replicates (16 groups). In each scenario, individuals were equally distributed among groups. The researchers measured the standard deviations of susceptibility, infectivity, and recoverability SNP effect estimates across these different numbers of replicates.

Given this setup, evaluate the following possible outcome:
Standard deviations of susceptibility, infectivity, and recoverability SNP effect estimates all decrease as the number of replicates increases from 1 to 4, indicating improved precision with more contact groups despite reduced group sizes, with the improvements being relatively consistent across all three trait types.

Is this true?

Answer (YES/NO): NO